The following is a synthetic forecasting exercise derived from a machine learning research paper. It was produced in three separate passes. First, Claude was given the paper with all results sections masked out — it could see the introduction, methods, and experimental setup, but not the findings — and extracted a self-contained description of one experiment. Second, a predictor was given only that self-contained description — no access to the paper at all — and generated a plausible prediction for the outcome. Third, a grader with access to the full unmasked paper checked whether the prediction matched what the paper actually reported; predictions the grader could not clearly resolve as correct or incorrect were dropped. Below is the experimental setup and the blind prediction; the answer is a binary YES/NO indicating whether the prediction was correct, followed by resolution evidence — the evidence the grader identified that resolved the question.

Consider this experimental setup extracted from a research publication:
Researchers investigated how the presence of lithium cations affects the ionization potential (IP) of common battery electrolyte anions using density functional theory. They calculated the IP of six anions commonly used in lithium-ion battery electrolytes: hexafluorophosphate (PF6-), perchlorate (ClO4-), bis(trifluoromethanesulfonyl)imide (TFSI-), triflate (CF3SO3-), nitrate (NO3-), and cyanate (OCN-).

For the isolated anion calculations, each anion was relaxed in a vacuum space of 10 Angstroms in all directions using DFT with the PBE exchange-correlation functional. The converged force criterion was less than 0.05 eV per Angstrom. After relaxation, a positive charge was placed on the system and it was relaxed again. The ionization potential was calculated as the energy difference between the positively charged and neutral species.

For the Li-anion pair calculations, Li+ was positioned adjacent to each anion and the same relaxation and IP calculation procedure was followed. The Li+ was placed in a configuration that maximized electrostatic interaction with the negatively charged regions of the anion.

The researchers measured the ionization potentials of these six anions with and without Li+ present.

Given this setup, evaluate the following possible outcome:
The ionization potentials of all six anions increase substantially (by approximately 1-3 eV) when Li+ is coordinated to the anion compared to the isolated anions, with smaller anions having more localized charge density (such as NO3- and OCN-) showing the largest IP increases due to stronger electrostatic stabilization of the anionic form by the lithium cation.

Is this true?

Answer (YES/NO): NO